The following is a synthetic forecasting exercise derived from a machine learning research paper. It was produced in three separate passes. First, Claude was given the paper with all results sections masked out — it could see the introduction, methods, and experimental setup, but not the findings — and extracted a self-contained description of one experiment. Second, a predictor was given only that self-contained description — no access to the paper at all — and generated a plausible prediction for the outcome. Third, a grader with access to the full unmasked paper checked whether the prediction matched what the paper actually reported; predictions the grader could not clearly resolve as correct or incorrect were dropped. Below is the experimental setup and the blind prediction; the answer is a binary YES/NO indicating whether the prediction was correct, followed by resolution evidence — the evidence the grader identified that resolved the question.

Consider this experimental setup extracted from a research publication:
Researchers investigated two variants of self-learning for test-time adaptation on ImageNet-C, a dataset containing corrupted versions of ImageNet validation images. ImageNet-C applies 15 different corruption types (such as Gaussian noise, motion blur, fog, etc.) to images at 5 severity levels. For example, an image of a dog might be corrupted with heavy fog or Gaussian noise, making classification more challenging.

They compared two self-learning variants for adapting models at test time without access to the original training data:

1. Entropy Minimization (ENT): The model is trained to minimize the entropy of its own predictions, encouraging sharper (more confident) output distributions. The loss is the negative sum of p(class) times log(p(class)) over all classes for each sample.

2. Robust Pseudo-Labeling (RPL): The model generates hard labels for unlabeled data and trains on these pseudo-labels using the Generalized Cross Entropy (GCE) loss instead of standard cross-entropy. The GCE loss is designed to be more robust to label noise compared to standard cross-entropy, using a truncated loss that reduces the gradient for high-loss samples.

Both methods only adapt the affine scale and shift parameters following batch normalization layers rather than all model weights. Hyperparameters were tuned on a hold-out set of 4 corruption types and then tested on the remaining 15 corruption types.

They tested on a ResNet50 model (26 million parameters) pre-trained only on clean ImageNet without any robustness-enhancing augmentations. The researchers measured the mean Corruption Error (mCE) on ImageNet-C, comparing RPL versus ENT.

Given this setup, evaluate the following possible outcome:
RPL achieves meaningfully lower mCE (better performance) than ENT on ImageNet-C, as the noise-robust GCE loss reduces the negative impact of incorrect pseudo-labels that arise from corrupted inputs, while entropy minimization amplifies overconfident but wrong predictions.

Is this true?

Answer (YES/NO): YES